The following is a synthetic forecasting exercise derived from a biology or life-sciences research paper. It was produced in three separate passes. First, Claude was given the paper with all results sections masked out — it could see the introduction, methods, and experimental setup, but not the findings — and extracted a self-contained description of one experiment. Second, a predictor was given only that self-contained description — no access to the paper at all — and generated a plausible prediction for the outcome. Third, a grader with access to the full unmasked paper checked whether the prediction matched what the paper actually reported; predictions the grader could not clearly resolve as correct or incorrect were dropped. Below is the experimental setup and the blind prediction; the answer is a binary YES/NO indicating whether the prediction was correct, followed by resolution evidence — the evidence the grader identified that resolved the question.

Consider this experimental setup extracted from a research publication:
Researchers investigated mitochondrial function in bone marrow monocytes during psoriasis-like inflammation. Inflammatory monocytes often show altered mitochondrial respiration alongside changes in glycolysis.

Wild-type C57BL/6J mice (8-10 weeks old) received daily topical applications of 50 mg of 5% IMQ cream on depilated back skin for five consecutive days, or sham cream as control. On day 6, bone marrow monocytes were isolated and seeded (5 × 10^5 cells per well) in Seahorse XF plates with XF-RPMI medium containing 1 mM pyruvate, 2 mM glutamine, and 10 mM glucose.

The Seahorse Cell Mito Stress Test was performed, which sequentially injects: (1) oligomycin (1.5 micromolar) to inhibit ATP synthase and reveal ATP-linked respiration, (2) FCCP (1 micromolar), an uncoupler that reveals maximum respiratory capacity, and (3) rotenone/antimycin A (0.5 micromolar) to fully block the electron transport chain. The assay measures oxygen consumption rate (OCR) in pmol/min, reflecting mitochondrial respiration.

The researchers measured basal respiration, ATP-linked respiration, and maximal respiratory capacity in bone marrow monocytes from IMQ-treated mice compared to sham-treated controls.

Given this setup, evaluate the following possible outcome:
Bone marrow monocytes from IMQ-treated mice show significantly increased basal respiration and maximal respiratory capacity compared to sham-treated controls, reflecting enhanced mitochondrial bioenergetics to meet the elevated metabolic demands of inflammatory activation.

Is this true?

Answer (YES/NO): YES